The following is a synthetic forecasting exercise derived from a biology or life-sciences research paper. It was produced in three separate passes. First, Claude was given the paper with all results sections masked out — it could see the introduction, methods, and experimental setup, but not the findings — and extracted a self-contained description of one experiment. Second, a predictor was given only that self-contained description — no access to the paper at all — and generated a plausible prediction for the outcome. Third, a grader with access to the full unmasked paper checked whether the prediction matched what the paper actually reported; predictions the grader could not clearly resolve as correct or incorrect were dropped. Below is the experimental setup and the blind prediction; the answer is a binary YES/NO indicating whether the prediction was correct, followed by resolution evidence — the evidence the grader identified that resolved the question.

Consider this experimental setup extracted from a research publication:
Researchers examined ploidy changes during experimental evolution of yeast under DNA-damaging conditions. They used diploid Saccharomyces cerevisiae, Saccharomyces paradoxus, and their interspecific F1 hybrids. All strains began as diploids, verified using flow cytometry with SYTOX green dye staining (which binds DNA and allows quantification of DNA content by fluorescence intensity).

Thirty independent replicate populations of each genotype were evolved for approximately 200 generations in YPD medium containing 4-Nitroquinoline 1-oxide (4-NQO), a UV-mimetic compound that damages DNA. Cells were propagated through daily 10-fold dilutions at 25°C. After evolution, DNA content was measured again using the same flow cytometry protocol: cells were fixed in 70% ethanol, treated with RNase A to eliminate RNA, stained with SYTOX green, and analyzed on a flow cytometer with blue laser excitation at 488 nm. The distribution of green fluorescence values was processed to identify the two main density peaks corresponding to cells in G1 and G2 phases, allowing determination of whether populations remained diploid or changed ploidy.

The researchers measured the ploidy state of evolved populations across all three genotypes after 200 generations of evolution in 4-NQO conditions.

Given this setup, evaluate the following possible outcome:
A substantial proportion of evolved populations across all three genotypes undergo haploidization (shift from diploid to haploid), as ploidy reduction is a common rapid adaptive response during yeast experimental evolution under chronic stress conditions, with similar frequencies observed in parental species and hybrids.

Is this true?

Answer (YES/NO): NO